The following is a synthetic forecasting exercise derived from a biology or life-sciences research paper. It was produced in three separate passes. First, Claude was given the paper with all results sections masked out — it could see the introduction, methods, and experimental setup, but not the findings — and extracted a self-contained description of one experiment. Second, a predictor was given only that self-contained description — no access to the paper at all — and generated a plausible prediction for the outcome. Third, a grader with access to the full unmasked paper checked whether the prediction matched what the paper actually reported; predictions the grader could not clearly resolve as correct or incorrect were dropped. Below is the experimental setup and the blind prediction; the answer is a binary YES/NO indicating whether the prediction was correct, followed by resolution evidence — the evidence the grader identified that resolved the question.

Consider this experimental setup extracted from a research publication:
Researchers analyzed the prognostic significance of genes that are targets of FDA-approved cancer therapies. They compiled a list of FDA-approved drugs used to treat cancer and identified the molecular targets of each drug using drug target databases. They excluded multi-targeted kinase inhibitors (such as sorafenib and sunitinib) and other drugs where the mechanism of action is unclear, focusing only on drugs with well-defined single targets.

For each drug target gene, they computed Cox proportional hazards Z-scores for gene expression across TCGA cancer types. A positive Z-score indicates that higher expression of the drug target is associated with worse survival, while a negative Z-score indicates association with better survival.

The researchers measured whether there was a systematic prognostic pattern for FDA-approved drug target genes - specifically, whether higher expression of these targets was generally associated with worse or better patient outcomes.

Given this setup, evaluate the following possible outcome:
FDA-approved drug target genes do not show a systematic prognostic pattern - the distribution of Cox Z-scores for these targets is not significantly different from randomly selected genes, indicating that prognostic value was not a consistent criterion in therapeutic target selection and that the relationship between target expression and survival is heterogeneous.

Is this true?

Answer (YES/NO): YES